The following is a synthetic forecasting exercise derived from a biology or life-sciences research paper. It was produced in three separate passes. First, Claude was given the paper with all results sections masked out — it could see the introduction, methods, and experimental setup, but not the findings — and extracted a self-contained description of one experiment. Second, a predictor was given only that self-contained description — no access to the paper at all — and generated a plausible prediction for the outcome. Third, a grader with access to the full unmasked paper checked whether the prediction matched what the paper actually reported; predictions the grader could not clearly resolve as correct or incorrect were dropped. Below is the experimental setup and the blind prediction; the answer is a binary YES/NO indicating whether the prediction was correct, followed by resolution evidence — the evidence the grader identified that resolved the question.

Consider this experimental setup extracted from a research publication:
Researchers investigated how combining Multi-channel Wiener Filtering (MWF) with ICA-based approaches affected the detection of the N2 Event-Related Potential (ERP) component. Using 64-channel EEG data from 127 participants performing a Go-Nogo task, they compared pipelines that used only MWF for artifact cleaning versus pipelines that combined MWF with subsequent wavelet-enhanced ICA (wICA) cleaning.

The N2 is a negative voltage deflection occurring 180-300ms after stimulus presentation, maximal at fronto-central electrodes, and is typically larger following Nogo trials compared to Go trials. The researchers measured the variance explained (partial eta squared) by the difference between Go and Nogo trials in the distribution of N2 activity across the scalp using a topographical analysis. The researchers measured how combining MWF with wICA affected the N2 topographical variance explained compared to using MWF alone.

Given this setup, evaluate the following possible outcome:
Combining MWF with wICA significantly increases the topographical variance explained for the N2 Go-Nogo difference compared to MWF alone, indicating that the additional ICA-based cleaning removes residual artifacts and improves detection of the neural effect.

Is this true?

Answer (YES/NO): NO